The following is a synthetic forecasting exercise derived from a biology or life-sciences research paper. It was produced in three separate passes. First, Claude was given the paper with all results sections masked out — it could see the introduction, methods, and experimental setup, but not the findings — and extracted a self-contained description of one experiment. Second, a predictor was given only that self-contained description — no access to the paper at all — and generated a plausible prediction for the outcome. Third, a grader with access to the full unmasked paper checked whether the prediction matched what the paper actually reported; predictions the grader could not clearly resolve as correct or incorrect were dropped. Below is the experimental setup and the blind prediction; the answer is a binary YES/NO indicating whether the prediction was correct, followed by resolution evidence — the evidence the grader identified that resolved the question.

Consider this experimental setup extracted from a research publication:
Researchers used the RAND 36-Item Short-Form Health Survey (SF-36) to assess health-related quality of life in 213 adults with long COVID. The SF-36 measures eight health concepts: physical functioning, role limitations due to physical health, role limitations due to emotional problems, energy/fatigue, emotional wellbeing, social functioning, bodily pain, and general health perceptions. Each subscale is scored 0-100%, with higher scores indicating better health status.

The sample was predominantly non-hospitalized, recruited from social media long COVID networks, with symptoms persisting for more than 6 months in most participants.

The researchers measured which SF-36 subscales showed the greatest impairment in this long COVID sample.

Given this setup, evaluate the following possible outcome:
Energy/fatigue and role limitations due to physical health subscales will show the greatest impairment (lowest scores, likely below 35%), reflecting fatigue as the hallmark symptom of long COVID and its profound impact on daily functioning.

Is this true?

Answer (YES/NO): YES